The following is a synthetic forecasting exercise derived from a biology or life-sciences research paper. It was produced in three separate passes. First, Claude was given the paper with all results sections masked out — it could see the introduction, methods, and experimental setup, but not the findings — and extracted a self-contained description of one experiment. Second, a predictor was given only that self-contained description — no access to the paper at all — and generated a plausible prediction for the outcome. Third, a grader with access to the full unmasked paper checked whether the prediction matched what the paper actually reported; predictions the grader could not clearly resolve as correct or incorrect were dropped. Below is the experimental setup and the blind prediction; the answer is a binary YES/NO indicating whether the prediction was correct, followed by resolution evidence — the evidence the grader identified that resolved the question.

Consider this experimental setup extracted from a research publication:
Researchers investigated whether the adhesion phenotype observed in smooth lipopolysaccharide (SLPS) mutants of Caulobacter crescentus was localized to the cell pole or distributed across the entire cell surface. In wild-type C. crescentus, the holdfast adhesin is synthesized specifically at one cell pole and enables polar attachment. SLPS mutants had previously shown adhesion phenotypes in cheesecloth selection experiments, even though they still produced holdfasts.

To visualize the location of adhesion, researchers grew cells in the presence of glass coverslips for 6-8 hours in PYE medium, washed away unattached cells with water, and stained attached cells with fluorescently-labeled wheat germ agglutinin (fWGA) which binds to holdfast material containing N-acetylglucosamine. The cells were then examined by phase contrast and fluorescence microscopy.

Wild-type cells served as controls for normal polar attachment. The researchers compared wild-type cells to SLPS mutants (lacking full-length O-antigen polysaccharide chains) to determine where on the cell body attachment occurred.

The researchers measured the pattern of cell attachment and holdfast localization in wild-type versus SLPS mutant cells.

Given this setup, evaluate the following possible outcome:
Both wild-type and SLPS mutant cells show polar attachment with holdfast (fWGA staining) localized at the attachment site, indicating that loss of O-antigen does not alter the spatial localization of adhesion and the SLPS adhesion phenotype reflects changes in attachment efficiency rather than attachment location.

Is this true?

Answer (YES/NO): NO